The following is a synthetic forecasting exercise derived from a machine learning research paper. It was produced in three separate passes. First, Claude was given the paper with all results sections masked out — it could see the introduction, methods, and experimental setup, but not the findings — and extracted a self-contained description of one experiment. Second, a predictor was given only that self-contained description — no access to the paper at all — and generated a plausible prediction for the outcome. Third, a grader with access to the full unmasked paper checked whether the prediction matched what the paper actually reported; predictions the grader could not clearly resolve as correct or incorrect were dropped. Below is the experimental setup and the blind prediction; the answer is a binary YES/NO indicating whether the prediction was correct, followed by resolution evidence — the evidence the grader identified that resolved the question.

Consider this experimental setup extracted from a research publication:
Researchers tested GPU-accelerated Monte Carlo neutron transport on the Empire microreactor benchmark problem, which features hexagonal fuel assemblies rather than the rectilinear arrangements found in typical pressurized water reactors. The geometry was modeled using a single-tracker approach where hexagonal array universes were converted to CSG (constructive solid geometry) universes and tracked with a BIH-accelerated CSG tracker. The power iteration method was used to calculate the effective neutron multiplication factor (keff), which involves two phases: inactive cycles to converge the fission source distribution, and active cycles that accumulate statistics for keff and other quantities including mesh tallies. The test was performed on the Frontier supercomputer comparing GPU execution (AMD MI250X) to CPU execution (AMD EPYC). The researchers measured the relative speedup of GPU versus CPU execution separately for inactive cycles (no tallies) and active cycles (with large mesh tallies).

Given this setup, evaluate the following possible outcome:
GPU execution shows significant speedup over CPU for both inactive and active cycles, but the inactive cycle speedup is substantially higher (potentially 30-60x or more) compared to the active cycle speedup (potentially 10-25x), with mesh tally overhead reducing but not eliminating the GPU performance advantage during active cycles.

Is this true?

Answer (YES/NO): NO